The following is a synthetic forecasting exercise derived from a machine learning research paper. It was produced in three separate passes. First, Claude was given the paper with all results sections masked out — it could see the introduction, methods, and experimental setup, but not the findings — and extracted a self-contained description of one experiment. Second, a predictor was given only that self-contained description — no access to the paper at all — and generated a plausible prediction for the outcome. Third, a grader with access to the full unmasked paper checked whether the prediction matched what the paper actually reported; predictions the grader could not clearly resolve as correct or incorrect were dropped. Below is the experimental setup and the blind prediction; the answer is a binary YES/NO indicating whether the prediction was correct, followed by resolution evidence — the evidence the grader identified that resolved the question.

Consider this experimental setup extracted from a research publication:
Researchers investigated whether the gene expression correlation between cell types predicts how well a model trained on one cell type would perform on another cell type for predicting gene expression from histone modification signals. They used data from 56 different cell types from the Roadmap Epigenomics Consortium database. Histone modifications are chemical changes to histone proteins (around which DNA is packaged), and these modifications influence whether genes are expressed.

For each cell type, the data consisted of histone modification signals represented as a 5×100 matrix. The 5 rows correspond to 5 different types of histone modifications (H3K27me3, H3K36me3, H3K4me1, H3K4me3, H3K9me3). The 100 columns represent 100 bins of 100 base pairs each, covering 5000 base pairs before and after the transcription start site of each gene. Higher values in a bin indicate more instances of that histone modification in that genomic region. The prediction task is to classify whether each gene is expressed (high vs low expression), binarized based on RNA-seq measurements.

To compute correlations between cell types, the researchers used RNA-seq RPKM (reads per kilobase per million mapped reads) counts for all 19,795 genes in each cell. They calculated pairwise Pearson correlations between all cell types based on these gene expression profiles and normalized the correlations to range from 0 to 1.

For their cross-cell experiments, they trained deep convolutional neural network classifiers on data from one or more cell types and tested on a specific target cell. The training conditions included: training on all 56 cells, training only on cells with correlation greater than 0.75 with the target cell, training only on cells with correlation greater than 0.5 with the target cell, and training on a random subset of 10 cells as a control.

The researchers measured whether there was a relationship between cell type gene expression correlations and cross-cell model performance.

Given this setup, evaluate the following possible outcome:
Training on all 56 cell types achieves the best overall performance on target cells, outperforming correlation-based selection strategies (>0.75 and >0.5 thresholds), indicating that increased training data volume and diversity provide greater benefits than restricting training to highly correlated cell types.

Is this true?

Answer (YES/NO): YES